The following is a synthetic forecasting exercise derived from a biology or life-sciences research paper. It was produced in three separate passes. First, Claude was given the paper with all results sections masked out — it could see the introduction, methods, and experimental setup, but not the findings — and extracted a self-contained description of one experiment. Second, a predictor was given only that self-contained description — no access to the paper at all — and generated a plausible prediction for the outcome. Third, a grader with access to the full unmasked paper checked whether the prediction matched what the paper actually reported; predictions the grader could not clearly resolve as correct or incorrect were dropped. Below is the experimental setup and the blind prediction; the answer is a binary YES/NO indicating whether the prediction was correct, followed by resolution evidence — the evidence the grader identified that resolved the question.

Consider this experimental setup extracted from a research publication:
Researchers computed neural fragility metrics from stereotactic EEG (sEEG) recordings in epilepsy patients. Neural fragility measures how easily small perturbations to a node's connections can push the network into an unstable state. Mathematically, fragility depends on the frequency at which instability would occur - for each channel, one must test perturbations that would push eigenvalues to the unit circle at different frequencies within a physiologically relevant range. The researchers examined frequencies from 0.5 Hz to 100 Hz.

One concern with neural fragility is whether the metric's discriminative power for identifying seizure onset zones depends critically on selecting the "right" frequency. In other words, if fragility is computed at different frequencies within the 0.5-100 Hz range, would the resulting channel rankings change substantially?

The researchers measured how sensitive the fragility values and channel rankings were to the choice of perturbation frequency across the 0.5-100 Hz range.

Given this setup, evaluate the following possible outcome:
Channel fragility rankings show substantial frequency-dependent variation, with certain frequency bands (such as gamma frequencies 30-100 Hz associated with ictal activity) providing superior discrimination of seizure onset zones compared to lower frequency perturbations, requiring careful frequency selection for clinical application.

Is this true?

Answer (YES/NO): NO